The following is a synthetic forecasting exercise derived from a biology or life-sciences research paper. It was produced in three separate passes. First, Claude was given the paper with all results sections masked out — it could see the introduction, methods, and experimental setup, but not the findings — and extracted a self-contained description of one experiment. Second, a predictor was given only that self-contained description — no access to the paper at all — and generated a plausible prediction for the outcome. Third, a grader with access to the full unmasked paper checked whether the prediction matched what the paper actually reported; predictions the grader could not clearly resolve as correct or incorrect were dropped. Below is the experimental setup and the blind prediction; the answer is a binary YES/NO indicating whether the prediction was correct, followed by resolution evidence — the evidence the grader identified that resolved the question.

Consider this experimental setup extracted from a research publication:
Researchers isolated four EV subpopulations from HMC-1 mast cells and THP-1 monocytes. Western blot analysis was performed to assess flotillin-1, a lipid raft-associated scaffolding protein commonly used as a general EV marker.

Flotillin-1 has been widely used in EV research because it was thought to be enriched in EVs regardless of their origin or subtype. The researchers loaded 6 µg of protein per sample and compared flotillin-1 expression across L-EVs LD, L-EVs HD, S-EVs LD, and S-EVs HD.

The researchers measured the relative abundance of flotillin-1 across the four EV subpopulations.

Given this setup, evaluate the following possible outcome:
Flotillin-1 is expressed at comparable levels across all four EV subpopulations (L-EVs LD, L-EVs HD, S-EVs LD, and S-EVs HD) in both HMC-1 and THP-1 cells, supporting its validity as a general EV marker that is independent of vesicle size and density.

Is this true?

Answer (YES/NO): YES